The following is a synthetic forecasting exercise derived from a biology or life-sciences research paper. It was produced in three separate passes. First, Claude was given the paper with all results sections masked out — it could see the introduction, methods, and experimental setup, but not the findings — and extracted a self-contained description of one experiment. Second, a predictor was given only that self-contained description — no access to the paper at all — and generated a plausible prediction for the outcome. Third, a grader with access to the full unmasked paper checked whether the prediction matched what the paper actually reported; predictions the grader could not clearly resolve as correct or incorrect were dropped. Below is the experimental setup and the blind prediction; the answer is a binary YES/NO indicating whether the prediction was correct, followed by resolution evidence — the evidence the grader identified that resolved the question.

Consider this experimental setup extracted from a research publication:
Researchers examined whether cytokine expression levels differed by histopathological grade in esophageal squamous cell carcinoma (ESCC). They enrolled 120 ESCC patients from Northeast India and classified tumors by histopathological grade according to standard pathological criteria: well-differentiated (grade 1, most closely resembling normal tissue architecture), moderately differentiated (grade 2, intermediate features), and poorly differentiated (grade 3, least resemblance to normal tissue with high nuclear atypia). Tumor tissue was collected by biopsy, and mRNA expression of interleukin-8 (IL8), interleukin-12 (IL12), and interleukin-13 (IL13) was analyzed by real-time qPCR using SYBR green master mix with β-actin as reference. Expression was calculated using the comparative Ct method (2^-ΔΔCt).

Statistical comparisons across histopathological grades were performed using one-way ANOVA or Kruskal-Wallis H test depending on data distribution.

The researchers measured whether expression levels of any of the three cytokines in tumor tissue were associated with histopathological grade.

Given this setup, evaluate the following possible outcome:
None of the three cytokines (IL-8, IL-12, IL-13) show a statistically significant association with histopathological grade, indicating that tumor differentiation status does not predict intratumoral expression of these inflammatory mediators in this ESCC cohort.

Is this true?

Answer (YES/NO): NO